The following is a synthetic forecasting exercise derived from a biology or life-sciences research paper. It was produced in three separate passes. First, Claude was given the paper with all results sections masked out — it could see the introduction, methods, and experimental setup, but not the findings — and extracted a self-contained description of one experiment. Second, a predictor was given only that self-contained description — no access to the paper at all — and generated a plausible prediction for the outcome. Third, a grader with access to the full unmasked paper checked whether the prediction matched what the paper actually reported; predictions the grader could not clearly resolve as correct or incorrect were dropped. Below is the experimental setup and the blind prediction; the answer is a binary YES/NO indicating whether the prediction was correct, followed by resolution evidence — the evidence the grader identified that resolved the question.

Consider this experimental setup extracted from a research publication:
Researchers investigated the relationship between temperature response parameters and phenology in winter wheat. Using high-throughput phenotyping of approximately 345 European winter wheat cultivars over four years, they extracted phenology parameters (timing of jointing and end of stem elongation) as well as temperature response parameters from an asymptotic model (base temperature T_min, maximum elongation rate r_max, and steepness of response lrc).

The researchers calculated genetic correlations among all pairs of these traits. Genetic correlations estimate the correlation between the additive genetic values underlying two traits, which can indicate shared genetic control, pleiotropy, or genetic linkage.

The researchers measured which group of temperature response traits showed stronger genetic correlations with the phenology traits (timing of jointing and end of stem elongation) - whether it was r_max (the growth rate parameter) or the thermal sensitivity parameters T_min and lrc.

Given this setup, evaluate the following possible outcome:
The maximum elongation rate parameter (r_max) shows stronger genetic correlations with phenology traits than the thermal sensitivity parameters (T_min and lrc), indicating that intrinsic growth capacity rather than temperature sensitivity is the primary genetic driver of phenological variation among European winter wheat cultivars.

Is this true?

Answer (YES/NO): NO